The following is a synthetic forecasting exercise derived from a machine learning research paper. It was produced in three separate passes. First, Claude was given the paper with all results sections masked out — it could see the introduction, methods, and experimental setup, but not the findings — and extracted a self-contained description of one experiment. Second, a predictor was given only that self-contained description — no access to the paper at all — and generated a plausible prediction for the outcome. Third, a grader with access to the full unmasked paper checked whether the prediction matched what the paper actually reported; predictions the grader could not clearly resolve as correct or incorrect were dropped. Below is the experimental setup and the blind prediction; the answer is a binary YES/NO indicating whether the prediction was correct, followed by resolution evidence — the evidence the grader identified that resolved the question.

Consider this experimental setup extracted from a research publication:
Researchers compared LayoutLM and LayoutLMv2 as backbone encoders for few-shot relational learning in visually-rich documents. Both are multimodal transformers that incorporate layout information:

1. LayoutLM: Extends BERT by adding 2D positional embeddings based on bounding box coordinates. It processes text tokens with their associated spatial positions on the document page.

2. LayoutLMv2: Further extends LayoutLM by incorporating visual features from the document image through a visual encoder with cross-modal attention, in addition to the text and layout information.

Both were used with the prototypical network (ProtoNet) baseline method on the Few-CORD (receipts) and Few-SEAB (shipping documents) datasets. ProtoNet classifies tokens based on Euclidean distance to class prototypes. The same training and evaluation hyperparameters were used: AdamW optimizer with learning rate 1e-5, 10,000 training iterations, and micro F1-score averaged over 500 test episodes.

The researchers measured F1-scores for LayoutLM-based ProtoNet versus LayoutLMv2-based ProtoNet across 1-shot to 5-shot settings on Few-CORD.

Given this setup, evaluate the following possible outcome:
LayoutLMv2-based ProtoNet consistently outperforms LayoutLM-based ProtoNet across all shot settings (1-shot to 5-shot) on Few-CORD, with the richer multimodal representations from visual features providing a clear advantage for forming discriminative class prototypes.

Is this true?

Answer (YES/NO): NO